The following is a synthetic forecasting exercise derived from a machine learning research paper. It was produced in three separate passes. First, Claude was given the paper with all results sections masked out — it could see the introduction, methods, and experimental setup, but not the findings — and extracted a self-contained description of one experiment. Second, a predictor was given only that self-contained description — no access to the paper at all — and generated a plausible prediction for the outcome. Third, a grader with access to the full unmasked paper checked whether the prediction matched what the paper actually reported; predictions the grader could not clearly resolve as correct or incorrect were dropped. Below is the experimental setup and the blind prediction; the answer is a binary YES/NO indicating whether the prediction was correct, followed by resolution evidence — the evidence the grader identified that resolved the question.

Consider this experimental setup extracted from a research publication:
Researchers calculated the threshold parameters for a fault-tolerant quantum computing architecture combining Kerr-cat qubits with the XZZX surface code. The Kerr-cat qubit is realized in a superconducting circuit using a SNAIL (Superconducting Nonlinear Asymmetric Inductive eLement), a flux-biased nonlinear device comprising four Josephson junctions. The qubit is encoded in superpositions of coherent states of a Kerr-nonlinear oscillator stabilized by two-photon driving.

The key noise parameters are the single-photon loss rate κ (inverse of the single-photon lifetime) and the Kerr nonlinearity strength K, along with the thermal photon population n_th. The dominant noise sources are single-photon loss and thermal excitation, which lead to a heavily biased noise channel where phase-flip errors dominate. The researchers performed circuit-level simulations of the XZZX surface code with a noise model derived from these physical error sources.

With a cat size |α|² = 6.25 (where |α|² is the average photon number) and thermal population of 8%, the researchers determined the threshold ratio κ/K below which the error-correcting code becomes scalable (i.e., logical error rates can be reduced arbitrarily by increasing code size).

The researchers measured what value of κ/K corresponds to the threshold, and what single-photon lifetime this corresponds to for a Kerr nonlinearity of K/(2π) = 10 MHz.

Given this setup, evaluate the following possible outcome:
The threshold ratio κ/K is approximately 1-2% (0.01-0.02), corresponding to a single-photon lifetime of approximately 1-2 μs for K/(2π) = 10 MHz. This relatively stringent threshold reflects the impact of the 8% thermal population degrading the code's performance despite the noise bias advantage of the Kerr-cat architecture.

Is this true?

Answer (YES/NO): NO